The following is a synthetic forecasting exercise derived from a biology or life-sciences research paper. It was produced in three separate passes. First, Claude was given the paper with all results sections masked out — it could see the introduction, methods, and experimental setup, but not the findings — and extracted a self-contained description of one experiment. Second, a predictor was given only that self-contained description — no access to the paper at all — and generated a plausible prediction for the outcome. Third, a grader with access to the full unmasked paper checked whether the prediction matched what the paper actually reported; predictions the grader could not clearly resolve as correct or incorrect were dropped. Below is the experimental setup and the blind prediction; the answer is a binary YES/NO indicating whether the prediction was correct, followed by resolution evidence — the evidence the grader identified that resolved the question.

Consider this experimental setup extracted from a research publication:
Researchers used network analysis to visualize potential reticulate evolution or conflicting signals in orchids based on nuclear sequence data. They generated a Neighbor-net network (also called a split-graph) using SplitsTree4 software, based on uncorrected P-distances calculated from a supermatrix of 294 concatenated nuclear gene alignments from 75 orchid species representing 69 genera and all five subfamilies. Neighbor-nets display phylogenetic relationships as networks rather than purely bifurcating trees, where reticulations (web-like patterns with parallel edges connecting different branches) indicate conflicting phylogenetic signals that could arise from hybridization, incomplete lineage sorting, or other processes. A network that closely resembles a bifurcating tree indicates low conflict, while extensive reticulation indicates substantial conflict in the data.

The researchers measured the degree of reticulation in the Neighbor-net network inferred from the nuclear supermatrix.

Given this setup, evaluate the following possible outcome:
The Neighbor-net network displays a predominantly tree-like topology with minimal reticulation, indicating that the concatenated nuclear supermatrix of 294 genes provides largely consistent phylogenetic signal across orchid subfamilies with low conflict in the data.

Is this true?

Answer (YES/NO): NO